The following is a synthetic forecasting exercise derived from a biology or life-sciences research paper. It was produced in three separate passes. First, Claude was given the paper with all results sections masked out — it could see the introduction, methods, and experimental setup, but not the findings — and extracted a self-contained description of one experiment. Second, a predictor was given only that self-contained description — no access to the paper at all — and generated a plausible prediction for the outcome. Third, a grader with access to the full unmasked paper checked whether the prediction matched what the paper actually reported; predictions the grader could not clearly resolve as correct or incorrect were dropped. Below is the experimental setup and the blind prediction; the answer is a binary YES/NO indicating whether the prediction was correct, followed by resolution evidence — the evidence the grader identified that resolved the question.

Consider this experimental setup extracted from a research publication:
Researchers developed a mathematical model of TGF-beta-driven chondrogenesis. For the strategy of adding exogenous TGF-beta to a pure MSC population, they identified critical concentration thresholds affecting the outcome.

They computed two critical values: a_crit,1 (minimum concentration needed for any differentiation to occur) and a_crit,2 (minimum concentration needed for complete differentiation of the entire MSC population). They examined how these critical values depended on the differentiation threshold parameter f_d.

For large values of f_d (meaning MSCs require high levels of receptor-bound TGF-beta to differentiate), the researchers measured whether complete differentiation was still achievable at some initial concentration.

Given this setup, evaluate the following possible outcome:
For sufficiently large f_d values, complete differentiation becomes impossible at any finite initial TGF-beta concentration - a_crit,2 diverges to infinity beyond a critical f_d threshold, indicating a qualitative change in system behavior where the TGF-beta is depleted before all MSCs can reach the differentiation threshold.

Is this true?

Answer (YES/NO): YES